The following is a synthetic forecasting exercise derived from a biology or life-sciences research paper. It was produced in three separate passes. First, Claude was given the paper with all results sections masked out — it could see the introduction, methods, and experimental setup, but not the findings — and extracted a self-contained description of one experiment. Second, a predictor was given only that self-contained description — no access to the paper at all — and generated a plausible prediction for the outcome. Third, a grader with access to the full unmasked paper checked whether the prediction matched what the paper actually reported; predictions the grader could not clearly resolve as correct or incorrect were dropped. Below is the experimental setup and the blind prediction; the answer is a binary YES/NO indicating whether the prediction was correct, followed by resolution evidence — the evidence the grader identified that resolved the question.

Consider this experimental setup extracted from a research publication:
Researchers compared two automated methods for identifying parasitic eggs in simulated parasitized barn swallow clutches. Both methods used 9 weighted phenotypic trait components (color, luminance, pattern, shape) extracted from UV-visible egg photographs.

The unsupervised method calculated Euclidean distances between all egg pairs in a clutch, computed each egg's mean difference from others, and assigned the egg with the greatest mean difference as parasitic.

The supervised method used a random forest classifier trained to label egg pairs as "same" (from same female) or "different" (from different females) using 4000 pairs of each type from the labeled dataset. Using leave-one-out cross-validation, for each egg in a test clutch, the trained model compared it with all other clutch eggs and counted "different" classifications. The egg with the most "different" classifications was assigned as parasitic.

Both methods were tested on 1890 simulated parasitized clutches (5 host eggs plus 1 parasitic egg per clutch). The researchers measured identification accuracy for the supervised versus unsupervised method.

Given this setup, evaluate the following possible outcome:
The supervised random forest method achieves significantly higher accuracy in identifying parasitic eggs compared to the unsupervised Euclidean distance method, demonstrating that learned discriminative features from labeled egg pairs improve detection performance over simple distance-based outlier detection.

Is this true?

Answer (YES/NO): YES